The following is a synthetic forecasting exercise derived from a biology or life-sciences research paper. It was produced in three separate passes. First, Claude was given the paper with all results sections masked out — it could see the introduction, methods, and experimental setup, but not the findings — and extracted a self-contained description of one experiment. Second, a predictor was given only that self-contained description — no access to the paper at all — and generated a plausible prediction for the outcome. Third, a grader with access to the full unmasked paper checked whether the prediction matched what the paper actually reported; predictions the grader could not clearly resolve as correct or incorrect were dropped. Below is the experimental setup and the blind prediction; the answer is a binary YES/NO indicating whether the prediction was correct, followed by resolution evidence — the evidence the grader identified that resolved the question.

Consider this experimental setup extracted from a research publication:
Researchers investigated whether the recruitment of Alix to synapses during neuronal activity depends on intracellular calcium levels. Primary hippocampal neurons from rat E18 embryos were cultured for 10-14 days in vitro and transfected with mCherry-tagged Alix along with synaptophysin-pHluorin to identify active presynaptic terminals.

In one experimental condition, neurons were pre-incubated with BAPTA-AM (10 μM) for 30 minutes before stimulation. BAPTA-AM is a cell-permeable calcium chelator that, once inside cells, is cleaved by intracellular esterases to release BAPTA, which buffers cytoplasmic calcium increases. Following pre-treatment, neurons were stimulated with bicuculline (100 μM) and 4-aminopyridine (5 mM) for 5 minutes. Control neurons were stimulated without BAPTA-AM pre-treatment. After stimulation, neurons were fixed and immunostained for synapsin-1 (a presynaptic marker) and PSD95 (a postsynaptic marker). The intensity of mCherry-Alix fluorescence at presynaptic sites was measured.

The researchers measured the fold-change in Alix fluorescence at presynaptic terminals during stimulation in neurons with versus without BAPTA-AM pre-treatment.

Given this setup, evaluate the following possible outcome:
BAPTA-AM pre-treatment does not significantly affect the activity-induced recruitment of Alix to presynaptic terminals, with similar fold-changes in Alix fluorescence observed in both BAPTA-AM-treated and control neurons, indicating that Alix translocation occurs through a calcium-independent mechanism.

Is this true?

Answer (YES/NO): NO